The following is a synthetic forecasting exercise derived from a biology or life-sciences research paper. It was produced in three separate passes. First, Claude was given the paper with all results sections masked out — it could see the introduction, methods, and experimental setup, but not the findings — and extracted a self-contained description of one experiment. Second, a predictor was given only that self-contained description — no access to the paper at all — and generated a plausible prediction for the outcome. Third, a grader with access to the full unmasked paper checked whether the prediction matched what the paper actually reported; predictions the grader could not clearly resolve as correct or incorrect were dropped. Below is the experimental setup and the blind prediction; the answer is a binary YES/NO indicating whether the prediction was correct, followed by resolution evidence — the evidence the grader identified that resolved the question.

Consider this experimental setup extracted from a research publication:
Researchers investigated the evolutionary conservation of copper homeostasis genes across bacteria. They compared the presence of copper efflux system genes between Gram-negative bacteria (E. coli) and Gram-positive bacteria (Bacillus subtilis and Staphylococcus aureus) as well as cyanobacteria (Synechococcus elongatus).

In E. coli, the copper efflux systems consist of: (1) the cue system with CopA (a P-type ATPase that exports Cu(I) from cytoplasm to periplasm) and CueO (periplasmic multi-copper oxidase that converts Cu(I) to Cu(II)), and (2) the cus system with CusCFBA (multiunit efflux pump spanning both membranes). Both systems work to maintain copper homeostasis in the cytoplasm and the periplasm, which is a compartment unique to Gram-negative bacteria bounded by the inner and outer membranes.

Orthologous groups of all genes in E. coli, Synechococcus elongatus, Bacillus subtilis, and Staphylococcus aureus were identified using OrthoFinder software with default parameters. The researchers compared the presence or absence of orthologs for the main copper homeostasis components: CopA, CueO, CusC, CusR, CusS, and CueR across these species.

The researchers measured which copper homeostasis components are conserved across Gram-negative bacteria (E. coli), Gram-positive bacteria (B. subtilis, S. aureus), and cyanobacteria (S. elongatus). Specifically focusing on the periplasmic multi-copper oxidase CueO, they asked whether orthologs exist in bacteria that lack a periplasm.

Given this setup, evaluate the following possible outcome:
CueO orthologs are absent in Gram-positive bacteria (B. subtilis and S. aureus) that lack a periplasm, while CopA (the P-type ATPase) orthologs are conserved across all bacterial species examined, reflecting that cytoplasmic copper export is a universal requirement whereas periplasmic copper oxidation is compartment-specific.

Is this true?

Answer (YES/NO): NO